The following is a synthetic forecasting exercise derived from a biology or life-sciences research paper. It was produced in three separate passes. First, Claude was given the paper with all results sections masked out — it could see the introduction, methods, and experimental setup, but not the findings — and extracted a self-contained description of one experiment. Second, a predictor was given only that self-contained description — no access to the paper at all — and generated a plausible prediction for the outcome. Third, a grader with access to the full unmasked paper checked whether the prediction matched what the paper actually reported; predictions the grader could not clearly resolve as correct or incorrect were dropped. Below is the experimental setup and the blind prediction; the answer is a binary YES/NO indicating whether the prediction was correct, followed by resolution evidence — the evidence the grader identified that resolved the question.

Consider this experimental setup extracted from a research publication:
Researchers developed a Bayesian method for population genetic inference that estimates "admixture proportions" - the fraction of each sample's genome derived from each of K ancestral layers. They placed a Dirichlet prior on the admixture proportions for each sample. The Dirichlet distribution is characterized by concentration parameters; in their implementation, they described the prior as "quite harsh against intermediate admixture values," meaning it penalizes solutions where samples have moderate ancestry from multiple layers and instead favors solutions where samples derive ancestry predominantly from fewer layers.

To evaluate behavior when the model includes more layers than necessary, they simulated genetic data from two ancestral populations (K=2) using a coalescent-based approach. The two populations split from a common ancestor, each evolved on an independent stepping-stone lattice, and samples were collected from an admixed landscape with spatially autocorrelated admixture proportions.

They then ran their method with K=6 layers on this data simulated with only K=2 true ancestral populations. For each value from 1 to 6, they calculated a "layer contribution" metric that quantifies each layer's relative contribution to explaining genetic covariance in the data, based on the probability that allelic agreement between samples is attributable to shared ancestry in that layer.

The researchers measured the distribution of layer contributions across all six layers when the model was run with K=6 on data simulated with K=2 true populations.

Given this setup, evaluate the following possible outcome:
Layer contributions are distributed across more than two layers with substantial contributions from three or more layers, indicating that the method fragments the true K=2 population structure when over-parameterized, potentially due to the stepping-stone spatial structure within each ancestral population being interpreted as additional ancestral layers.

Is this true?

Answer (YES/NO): NO